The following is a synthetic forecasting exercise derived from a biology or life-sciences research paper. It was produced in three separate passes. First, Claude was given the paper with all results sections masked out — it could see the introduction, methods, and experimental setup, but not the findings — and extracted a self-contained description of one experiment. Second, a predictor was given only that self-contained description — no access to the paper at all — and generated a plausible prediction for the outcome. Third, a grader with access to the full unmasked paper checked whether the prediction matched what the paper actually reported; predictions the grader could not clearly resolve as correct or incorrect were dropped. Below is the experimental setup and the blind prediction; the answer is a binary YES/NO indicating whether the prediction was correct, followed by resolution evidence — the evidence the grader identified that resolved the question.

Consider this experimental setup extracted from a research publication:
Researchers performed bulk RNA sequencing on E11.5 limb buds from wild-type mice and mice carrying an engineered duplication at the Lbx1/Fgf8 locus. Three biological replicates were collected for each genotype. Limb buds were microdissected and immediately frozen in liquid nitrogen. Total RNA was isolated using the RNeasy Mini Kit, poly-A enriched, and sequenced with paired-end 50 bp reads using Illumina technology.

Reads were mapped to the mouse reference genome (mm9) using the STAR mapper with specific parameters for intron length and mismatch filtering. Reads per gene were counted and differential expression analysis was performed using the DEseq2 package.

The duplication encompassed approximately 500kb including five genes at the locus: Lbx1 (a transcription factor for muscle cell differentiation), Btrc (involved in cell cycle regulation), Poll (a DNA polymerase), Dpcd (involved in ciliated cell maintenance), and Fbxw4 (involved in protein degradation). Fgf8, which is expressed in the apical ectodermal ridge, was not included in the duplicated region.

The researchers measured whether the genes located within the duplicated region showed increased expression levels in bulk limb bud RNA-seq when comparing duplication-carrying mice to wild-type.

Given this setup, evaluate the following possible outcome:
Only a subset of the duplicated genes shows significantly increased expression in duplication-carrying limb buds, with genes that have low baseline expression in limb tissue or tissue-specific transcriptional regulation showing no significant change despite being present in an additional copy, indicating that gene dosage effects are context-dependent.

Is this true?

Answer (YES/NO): NO